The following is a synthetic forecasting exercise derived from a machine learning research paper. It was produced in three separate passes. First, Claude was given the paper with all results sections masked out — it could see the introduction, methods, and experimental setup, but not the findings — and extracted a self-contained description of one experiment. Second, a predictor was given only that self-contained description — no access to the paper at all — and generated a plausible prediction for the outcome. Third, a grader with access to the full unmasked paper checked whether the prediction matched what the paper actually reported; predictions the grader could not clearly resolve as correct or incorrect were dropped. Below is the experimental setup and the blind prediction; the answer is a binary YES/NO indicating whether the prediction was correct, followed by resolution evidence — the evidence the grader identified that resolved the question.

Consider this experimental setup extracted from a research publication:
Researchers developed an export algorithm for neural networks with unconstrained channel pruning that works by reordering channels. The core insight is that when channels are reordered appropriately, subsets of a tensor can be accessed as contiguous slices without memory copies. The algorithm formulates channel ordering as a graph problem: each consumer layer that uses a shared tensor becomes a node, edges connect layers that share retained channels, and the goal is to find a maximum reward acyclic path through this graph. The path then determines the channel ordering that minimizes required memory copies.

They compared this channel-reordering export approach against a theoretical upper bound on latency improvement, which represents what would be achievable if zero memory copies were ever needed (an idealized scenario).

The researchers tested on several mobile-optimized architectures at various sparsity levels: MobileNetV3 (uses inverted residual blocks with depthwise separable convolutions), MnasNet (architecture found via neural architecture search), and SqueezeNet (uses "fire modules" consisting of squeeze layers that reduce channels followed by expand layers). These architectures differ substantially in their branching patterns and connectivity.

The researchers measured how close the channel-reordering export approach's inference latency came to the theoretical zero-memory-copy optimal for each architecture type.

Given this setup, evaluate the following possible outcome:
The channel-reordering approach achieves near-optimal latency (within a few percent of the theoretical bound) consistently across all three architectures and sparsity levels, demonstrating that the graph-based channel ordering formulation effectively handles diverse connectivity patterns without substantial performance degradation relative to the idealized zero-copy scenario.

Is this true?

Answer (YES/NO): NO